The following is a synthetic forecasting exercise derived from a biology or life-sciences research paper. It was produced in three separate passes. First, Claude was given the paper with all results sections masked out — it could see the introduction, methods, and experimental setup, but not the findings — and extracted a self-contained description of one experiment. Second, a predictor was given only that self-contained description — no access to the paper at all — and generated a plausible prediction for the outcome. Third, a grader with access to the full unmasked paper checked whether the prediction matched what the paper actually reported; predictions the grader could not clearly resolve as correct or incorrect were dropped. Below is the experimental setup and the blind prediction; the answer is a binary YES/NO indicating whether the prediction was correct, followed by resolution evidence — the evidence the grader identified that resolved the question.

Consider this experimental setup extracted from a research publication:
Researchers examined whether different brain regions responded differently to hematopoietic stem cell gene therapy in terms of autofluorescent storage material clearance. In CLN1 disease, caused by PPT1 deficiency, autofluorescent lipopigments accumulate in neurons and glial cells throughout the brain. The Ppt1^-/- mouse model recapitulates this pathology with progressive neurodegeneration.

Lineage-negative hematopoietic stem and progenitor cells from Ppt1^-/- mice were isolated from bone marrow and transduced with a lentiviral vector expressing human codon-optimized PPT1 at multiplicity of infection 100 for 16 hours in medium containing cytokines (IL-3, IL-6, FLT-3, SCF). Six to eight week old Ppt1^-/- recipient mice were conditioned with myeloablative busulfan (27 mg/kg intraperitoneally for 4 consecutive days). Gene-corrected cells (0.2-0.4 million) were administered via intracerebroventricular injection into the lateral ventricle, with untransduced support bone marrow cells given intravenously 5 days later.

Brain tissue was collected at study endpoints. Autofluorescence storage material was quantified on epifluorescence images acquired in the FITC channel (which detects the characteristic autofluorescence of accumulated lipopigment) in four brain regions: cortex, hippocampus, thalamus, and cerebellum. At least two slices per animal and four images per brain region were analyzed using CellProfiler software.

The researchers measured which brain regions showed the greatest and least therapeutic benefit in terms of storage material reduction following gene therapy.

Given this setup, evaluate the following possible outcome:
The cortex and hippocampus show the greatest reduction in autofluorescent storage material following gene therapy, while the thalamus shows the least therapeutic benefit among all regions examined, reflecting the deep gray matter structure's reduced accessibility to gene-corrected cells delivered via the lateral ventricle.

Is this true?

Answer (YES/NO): NO